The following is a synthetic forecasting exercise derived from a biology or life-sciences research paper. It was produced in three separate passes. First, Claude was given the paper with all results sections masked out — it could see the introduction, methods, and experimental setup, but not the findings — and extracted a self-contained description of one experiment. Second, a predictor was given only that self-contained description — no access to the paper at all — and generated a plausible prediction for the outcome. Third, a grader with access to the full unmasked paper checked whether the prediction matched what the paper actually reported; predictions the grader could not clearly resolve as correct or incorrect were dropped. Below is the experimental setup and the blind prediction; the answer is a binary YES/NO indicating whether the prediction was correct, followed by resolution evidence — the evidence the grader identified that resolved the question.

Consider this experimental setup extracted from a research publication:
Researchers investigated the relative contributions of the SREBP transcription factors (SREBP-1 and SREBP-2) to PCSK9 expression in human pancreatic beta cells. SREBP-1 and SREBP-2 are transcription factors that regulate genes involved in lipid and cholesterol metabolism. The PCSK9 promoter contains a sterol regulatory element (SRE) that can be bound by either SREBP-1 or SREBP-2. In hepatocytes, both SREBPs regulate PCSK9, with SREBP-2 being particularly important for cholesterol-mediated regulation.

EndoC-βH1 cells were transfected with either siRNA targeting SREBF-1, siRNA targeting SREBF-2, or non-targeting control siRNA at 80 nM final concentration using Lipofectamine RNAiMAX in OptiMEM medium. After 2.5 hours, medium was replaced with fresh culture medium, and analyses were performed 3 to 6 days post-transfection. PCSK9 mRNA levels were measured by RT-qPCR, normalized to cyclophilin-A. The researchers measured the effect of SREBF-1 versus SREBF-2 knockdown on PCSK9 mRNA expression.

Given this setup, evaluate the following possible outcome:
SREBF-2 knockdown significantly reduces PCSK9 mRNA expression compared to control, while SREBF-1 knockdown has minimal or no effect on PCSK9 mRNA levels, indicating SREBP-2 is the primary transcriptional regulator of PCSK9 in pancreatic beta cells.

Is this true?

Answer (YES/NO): NO